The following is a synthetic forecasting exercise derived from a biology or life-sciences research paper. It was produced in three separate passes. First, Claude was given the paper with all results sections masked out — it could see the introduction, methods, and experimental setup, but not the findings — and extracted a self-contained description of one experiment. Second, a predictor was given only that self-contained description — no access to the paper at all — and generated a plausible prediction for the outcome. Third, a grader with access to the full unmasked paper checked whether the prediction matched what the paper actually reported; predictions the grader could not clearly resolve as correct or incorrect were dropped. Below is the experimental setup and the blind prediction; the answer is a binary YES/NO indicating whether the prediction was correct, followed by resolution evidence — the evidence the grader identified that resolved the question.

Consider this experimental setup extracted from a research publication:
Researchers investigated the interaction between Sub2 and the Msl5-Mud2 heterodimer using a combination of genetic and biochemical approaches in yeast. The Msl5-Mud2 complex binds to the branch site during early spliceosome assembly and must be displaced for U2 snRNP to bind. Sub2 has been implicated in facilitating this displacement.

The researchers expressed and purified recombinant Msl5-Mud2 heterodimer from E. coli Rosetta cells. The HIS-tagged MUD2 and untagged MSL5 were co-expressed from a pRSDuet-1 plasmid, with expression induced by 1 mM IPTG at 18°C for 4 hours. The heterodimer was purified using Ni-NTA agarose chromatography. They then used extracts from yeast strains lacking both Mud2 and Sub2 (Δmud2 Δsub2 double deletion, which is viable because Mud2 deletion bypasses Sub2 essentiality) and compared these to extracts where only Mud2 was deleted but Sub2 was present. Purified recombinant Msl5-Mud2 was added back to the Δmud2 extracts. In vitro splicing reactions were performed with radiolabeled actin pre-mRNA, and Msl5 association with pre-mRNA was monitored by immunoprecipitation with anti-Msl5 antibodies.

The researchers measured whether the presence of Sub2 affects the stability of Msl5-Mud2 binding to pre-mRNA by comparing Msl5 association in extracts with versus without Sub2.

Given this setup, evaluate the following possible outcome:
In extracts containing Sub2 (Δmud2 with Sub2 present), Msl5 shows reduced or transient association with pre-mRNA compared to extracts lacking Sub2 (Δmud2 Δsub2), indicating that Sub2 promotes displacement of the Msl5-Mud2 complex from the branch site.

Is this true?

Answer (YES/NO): NO